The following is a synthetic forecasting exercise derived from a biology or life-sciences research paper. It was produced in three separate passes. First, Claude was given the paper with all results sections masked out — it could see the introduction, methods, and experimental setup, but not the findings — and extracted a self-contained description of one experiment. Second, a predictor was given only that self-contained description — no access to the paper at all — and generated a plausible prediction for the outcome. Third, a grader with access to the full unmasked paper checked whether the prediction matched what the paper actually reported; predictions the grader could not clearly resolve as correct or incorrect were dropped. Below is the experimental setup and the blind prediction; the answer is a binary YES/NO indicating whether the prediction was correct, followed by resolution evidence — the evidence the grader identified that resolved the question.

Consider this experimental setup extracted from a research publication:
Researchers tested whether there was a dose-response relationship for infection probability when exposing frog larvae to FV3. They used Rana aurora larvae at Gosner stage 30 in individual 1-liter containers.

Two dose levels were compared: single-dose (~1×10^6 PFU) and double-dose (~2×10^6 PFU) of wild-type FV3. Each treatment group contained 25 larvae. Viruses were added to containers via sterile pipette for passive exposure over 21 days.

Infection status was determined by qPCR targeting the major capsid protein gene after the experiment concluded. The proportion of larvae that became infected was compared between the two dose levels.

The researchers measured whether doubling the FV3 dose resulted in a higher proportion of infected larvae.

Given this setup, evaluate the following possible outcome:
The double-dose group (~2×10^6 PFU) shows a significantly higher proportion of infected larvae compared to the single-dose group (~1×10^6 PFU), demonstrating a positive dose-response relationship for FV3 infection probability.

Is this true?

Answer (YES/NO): YES